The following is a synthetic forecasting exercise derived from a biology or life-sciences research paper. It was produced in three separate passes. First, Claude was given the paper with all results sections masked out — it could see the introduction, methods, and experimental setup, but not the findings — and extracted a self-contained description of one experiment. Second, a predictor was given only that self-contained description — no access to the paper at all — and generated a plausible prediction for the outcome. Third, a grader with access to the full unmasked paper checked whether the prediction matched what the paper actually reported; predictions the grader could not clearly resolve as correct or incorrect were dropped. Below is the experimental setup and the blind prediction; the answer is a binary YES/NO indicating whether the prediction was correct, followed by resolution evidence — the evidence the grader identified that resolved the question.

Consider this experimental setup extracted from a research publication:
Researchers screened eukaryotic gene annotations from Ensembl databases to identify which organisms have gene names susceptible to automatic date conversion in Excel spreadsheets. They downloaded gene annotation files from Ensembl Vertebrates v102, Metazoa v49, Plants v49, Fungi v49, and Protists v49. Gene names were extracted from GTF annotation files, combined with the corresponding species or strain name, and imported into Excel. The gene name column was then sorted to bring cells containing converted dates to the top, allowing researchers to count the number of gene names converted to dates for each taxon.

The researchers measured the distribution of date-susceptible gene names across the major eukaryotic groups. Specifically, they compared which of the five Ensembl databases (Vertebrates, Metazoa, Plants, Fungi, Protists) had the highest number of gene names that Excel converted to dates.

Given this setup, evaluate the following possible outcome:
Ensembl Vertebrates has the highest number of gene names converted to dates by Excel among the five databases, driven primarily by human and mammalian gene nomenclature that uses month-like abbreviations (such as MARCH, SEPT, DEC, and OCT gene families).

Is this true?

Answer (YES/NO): YES